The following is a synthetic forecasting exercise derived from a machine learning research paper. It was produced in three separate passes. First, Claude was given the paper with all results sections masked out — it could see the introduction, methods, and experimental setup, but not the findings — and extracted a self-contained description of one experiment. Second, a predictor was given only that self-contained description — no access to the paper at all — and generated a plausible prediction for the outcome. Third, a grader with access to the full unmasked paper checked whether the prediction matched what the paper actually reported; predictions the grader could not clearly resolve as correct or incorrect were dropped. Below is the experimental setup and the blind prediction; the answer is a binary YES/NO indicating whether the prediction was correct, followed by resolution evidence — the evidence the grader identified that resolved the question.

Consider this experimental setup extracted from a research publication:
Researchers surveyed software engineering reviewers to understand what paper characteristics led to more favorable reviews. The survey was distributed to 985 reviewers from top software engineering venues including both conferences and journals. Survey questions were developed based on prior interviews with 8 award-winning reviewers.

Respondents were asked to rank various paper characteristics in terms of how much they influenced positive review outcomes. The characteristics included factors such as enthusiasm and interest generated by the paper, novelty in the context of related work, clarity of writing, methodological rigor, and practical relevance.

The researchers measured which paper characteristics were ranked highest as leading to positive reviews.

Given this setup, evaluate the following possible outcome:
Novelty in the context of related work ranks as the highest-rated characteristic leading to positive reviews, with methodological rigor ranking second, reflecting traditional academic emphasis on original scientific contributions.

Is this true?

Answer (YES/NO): NO